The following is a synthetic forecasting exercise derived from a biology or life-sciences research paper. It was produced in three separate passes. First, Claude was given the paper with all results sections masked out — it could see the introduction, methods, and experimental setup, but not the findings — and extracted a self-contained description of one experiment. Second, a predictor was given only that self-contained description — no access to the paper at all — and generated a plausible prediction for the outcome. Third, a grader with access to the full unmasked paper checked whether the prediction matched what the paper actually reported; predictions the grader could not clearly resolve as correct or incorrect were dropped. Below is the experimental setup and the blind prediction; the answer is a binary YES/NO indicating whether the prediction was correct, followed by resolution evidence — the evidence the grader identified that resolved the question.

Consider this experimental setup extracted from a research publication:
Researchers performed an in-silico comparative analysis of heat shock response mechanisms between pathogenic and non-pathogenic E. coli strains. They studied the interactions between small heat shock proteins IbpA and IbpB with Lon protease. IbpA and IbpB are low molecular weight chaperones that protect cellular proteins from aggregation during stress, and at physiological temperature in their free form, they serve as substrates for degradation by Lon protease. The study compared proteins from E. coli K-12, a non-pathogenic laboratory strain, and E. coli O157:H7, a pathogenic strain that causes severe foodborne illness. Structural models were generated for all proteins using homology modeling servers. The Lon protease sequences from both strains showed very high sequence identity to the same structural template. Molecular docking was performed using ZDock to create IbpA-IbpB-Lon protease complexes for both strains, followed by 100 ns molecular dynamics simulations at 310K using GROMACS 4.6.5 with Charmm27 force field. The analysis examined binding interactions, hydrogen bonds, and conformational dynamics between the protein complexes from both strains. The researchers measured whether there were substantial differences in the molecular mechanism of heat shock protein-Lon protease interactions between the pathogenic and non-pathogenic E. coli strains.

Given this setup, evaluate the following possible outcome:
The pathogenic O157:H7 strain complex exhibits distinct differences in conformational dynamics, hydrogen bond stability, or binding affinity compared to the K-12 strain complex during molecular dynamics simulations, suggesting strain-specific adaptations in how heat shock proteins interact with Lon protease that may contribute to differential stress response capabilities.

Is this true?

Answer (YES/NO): NO